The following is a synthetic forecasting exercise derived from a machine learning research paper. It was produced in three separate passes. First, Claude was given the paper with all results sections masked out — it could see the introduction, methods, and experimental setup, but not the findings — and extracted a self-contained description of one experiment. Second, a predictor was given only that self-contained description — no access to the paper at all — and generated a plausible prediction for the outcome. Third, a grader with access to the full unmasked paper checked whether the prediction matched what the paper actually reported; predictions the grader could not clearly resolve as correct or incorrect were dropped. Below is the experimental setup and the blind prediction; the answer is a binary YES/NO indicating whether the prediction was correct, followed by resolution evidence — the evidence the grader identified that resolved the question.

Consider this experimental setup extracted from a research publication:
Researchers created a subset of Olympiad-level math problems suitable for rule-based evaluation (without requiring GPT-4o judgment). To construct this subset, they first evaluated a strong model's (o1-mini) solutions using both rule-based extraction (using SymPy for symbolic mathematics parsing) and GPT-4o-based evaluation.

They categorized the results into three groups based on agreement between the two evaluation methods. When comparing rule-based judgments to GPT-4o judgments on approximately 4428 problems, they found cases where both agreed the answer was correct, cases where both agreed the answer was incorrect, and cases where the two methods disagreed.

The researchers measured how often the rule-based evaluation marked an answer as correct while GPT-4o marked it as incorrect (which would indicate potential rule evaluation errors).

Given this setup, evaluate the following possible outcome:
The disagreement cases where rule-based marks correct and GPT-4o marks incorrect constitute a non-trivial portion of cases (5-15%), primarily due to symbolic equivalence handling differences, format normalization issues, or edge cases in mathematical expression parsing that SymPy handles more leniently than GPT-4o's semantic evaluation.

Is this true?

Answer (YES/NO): NO